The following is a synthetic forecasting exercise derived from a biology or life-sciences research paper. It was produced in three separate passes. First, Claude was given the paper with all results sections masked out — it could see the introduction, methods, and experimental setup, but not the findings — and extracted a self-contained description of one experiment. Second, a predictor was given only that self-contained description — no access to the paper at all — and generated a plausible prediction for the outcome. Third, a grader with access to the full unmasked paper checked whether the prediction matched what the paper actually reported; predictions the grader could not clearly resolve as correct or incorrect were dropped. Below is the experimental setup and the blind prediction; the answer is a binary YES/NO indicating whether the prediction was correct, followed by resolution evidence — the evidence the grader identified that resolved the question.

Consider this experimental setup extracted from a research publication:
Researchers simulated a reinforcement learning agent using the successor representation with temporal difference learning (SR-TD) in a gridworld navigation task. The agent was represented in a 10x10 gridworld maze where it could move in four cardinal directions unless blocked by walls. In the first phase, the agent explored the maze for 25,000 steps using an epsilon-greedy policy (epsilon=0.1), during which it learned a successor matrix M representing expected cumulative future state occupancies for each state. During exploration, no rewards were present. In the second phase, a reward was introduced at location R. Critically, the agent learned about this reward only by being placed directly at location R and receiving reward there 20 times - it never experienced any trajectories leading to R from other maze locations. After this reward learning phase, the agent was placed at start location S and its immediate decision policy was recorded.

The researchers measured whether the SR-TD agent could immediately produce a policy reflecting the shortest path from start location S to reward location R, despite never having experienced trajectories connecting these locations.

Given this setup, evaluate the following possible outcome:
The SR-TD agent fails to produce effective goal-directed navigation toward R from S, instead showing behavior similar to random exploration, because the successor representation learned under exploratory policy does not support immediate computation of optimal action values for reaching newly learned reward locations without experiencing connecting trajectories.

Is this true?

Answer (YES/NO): NO